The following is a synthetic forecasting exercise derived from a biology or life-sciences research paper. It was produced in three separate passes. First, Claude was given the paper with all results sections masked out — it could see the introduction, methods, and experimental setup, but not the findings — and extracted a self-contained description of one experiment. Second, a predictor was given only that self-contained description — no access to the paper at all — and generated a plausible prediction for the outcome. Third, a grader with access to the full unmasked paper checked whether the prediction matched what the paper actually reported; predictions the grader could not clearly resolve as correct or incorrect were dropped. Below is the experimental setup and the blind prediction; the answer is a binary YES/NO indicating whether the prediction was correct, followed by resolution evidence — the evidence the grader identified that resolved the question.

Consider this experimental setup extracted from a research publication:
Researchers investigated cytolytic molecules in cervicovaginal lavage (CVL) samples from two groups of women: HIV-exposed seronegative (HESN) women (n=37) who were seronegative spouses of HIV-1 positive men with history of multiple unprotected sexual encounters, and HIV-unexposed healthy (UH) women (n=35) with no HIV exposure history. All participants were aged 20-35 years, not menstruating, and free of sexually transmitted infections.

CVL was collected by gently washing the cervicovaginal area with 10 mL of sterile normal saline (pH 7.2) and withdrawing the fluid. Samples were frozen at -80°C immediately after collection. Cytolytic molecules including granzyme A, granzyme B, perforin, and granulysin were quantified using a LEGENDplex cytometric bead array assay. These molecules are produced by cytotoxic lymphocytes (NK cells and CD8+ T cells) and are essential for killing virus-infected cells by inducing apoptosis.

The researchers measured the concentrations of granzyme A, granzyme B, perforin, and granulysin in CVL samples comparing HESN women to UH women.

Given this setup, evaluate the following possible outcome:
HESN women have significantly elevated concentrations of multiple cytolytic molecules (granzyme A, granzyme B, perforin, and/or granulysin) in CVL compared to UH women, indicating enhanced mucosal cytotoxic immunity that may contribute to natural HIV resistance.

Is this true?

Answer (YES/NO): NO